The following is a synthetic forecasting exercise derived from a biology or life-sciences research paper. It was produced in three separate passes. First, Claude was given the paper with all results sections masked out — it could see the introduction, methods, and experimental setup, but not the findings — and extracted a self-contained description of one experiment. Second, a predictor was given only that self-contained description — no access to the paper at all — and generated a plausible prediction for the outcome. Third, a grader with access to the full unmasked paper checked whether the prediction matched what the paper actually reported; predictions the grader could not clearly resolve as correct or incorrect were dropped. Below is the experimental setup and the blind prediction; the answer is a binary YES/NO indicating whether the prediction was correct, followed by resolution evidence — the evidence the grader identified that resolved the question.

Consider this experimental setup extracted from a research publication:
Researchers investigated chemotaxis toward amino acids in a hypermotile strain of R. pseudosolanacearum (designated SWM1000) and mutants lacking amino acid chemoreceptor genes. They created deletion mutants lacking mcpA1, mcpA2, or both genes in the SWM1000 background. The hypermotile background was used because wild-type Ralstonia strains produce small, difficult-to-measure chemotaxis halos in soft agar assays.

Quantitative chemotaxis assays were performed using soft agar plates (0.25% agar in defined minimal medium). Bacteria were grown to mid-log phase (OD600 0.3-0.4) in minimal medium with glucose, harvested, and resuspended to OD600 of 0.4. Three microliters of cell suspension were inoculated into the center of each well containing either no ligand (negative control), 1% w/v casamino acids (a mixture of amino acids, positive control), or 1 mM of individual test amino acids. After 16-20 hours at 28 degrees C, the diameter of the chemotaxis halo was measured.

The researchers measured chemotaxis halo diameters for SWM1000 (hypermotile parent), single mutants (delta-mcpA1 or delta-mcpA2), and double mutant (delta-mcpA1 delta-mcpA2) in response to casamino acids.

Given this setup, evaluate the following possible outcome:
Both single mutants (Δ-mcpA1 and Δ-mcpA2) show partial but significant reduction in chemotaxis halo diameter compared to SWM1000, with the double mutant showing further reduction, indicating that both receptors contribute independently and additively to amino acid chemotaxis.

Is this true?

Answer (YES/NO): NO